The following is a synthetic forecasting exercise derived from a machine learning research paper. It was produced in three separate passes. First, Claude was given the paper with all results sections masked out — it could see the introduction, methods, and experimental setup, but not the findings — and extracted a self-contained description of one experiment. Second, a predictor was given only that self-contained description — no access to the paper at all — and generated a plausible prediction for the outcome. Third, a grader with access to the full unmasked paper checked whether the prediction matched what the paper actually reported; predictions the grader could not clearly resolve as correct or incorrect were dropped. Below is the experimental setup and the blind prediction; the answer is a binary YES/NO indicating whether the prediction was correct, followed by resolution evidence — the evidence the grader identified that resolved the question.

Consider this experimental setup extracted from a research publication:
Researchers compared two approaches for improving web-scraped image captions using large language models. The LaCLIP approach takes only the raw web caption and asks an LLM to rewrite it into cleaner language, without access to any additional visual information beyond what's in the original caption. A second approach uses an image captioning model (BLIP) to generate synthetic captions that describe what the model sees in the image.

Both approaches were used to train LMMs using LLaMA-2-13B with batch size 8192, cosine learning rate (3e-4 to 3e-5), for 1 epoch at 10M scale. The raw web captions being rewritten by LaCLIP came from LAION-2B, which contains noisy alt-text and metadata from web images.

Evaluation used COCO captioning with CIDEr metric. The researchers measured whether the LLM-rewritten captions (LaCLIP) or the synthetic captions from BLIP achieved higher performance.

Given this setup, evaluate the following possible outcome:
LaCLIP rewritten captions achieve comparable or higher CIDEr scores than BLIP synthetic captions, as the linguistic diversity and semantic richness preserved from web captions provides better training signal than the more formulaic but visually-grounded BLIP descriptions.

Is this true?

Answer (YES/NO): NO